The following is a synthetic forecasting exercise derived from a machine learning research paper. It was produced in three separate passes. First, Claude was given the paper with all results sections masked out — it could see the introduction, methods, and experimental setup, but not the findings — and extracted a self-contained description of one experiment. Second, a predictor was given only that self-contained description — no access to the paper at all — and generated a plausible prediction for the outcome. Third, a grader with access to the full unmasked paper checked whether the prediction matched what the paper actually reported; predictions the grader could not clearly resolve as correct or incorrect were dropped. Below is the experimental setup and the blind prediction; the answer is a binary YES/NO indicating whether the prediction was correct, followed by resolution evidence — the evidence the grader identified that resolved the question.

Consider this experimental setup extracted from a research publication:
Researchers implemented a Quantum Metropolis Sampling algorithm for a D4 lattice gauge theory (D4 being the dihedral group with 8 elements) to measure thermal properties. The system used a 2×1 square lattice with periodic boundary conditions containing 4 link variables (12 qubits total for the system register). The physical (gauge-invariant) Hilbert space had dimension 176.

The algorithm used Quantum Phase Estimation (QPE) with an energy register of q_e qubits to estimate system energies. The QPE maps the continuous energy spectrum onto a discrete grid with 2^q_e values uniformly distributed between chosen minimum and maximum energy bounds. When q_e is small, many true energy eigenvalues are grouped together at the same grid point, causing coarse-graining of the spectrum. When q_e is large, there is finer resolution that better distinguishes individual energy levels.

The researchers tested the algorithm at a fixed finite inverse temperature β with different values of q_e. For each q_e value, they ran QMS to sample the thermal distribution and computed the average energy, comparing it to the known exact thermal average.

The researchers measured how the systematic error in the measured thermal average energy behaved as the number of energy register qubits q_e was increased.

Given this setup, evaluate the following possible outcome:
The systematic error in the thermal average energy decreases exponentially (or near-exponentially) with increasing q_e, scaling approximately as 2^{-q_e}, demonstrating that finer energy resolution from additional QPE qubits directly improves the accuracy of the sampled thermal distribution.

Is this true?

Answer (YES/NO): NO